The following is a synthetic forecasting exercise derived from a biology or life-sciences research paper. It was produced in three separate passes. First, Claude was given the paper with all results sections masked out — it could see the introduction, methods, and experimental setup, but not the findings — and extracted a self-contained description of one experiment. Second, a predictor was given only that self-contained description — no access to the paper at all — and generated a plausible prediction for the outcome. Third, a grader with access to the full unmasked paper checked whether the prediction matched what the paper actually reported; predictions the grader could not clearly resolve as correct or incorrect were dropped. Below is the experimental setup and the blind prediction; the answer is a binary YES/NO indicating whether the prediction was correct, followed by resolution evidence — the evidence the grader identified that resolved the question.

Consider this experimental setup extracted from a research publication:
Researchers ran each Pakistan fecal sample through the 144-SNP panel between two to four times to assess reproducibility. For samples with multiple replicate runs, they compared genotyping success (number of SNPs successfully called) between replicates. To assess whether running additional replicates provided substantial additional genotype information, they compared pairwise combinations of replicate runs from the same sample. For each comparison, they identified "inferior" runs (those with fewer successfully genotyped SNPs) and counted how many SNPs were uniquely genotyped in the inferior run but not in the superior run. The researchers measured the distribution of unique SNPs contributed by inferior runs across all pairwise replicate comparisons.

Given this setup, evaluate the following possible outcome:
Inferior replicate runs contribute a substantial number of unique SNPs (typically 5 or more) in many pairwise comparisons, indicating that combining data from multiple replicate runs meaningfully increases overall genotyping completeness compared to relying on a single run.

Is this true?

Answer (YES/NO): NO